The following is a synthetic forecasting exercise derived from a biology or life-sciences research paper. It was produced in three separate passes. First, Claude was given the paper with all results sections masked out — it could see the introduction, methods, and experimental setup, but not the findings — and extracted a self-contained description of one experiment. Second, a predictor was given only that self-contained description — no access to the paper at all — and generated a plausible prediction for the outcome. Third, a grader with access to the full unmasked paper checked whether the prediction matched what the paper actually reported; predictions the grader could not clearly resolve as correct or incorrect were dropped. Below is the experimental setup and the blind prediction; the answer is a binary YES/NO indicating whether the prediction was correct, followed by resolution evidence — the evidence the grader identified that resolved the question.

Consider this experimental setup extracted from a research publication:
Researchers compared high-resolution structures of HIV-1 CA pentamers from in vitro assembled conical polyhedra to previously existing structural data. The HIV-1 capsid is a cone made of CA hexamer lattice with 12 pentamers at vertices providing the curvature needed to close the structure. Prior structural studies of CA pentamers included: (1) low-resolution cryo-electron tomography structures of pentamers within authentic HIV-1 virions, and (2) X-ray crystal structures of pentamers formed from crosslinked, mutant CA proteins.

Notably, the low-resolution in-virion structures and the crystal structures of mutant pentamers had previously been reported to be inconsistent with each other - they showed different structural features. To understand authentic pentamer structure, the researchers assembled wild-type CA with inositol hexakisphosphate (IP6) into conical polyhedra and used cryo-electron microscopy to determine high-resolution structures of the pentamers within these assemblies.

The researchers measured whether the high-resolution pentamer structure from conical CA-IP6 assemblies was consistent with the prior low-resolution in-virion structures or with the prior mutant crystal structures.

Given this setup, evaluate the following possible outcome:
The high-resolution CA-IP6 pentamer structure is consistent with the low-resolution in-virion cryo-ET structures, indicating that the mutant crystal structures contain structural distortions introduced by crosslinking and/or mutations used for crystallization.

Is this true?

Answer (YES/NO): YES